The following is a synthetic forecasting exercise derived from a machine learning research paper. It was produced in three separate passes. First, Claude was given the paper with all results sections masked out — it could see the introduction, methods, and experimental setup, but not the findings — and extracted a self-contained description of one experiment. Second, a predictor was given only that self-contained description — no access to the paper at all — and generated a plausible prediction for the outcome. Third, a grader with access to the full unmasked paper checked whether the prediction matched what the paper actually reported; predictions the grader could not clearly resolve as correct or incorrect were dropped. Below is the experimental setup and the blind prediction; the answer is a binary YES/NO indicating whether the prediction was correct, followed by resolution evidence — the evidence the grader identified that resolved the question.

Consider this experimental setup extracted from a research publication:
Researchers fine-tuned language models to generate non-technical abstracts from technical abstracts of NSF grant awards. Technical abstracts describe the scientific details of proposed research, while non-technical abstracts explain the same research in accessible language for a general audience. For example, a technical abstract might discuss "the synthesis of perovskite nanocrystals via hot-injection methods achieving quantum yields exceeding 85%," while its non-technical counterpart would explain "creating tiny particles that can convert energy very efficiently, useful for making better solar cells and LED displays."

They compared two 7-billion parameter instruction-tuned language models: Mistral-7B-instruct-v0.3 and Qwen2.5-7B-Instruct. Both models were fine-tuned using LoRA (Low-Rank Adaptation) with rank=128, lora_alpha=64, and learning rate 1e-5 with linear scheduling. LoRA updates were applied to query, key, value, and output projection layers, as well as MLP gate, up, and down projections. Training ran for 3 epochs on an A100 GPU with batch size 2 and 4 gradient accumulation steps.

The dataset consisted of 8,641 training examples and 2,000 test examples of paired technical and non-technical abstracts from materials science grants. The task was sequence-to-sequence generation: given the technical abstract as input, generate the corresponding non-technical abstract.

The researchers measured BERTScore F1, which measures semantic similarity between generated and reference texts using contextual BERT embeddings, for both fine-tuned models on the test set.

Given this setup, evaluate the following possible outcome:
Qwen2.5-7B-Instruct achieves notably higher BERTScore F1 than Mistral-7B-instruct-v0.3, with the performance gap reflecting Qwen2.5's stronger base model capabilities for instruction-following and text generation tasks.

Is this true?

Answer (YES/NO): NO